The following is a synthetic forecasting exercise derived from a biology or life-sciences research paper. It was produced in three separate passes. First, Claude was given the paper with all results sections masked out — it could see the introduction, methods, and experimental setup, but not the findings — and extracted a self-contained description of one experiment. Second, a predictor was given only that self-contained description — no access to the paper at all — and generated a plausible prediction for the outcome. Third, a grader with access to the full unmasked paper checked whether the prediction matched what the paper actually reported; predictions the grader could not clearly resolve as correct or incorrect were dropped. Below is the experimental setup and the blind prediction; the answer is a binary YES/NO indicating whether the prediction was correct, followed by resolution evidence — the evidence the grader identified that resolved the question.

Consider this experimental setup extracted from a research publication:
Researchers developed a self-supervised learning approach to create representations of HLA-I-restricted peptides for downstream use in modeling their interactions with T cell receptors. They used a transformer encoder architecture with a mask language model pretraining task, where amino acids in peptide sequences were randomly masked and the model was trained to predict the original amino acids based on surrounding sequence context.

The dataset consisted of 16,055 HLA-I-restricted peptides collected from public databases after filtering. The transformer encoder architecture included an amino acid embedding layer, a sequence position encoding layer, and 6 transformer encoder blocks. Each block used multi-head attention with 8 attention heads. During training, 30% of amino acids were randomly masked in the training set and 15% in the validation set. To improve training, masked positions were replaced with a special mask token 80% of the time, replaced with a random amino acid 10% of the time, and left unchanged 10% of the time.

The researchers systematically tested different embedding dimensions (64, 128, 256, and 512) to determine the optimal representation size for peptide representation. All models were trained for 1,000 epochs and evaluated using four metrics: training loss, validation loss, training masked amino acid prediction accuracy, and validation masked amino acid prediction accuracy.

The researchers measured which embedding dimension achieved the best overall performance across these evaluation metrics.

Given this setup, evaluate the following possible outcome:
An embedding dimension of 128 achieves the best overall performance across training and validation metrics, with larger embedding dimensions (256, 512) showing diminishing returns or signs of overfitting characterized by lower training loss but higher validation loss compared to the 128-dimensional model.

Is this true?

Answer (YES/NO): NO